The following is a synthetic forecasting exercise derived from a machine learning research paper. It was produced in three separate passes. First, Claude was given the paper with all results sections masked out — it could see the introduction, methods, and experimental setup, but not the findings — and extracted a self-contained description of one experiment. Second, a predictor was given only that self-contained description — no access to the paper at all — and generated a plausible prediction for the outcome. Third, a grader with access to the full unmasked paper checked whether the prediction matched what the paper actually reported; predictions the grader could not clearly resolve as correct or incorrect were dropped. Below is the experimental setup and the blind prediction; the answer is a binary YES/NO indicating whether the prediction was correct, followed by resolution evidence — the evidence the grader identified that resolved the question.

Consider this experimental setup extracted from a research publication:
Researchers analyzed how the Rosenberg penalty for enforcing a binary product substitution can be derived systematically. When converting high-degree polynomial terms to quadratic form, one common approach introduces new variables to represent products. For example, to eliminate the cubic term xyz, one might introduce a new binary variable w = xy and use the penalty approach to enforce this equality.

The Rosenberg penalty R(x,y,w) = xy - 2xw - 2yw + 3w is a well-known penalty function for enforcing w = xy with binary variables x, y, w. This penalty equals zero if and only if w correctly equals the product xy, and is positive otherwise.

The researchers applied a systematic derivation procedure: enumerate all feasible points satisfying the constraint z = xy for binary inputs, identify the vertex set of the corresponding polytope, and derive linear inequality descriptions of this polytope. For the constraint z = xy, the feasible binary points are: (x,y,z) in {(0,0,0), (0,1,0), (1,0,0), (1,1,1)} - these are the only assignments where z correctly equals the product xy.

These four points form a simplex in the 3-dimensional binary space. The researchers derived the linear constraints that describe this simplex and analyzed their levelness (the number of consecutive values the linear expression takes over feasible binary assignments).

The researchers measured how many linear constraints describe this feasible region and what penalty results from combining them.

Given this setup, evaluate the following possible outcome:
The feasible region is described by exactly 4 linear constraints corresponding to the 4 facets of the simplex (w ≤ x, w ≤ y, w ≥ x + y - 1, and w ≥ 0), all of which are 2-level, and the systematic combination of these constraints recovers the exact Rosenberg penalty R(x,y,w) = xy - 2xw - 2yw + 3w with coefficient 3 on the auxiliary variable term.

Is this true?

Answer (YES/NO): YES